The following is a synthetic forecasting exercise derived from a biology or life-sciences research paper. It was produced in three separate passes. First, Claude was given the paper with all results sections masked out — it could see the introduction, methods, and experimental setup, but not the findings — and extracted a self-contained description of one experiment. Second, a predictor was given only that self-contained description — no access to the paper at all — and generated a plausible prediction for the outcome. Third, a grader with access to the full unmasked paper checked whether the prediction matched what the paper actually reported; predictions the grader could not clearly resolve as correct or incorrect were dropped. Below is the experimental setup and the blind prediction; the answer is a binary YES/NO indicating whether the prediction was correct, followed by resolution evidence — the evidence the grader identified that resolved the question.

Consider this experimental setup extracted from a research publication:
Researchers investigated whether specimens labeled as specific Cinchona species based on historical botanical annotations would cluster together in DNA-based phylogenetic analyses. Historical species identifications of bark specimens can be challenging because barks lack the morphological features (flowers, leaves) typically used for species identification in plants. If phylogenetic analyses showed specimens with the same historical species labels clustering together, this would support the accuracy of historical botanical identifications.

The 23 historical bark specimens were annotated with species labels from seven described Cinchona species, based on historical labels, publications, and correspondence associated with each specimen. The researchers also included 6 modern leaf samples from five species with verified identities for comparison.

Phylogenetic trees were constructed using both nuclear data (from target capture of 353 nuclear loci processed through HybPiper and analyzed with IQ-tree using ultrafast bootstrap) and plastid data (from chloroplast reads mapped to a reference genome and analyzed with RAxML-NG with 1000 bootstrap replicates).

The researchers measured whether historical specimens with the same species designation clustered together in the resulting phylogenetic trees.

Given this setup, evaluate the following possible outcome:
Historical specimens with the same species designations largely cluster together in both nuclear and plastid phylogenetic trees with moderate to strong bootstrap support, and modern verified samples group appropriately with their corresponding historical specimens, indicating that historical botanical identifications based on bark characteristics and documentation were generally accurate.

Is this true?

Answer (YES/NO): NO